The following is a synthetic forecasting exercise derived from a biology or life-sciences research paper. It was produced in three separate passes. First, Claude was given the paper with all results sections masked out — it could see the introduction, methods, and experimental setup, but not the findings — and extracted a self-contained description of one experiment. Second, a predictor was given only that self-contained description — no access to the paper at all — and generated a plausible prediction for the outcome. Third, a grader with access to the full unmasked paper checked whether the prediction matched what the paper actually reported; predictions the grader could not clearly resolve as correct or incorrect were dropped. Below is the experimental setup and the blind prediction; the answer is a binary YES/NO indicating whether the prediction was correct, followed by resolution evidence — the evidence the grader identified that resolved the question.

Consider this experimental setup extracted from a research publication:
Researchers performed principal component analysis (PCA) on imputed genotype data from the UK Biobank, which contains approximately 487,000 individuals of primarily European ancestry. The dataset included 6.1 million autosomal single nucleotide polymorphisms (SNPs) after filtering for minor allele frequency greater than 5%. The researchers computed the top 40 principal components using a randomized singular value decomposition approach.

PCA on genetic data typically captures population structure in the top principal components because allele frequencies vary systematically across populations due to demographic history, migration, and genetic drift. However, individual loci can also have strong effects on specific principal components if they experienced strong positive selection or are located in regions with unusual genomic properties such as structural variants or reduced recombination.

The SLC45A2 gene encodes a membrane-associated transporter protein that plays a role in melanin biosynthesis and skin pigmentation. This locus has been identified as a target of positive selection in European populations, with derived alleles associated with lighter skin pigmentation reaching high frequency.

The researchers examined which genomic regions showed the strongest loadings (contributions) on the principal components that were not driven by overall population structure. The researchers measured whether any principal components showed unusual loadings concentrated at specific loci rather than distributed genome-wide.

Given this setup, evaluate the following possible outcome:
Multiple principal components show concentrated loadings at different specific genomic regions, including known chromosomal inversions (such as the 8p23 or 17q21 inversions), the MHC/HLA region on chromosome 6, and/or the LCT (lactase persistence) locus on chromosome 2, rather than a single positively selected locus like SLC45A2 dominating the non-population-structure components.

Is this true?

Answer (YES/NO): YES